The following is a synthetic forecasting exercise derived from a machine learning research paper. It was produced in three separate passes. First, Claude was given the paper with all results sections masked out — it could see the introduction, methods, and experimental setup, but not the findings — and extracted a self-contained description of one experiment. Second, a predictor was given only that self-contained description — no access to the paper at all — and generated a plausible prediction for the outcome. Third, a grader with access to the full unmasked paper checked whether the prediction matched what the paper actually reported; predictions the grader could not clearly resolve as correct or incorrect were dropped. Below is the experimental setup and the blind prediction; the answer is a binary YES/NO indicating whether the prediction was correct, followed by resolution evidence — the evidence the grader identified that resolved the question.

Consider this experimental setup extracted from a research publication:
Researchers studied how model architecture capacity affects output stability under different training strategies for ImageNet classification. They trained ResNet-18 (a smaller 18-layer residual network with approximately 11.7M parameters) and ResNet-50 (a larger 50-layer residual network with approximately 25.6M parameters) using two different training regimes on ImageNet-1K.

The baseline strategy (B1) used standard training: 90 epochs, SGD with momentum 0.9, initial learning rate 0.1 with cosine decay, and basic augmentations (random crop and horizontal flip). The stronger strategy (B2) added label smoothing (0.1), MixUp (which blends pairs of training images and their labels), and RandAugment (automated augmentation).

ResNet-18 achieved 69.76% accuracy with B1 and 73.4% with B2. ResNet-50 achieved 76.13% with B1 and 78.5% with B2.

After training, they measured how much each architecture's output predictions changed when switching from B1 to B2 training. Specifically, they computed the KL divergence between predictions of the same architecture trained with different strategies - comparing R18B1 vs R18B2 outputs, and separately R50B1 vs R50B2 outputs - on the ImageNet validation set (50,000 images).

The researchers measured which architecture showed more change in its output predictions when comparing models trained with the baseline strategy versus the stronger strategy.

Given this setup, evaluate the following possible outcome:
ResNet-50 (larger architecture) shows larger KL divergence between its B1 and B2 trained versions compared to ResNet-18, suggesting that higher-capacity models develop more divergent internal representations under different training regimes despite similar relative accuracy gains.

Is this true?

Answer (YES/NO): YES